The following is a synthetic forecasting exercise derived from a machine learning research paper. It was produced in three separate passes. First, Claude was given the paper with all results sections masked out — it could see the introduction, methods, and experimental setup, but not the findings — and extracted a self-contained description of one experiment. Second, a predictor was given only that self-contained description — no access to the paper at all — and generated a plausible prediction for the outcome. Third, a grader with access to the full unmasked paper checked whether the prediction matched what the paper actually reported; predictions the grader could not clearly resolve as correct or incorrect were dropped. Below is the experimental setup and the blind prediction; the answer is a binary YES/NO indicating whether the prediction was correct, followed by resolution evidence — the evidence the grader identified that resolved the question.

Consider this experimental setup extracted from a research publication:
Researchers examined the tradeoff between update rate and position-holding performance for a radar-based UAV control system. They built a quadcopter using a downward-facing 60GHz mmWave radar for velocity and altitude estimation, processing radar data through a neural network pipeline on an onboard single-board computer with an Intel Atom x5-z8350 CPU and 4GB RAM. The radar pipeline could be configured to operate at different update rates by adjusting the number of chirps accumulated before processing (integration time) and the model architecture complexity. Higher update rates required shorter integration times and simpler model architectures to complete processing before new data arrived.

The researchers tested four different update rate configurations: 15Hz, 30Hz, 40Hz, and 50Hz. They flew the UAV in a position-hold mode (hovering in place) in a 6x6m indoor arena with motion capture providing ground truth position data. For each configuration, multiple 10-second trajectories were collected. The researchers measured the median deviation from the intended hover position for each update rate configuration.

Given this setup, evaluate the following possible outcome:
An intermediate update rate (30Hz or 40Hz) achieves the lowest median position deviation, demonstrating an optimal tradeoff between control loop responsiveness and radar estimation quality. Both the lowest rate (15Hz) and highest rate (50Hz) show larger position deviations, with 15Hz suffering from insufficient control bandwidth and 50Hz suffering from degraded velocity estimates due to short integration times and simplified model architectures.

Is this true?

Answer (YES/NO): YES